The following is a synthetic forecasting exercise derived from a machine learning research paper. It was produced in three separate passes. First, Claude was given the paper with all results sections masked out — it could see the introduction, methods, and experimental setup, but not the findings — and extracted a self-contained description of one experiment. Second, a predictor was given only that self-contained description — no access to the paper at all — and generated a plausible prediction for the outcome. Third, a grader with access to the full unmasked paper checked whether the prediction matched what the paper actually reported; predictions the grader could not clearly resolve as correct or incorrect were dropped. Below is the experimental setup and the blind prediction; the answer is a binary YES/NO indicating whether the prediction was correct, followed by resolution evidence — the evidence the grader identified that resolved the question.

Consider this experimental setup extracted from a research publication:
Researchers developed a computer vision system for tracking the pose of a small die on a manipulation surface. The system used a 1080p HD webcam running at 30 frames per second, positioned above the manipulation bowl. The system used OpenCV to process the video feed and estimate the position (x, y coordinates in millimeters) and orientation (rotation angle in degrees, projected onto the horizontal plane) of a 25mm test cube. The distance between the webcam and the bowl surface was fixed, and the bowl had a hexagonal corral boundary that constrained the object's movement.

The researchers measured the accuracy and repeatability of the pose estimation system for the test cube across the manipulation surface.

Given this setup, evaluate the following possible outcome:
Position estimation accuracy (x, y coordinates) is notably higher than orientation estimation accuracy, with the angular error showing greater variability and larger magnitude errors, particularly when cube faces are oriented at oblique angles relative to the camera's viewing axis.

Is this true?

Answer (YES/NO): NO